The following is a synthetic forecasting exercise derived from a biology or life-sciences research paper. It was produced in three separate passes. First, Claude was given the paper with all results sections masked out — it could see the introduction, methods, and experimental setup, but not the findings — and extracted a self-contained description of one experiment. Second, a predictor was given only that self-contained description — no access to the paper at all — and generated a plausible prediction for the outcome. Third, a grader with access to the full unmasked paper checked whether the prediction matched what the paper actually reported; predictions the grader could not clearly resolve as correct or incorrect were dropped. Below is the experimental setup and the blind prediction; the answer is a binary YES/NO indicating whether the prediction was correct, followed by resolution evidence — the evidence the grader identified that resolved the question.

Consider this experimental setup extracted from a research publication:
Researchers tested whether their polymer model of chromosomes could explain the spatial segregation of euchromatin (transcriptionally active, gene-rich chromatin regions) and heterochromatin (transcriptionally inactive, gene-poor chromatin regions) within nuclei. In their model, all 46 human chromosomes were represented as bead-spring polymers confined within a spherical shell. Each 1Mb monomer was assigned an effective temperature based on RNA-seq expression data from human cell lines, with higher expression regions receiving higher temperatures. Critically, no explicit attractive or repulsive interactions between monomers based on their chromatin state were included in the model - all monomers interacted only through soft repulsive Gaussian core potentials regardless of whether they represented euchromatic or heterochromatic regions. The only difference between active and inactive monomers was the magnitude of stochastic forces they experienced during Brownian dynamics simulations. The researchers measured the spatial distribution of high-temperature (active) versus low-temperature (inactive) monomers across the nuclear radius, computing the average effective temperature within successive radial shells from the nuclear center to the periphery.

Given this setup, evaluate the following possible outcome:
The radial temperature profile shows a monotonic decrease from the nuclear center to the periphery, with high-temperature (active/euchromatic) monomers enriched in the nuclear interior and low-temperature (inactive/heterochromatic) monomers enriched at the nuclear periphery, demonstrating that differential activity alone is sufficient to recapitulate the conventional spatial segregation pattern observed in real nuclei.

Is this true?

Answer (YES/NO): YES